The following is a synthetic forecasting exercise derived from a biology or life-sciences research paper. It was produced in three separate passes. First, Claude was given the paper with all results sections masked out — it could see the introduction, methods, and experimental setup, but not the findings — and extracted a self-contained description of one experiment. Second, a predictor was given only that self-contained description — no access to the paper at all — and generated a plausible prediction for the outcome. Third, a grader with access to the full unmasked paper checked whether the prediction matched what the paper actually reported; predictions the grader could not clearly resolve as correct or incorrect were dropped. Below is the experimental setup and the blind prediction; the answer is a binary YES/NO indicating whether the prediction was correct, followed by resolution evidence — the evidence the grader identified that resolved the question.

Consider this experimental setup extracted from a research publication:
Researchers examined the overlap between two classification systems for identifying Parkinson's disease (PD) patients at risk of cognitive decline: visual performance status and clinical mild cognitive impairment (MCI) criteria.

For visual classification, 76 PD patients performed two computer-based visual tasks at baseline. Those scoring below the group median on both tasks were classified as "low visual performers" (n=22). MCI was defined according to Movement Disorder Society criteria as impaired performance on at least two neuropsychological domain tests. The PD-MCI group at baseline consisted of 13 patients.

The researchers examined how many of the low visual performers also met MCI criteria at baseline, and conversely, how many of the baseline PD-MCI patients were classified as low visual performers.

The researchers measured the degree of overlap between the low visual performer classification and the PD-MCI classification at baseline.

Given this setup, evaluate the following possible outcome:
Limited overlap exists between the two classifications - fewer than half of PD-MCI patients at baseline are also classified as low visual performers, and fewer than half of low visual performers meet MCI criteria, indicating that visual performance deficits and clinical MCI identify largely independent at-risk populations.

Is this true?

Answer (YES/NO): NO